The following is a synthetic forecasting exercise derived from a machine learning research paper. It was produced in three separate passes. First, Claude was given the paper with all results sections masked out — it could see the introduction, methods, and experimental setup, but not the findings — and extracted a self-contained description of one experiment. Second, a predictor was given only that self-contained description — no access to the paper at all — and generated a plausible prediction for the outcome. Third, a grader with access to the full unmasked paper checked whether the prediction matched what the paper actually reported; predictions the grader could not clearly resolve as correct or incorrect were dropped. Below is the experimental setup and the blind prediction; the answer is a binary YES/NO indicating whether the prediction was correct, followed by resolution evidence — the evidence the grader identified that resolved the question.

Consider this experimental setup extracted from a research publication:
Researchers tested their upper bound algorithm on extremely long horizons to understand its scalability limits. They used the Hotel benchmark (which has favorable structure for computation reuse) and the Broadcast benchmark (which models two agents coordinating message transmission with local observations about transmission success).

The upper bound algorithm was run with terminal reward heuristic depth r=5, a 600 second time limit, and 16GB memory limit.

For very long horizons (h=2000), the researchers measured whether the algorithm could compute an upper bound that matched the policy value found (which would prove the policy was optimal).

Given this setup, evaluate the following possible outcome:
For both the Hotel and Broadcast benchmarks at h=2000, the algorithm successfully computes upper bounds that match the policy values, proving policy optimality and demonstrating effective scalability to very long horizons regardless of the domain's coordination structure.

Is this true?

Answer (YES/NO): NO